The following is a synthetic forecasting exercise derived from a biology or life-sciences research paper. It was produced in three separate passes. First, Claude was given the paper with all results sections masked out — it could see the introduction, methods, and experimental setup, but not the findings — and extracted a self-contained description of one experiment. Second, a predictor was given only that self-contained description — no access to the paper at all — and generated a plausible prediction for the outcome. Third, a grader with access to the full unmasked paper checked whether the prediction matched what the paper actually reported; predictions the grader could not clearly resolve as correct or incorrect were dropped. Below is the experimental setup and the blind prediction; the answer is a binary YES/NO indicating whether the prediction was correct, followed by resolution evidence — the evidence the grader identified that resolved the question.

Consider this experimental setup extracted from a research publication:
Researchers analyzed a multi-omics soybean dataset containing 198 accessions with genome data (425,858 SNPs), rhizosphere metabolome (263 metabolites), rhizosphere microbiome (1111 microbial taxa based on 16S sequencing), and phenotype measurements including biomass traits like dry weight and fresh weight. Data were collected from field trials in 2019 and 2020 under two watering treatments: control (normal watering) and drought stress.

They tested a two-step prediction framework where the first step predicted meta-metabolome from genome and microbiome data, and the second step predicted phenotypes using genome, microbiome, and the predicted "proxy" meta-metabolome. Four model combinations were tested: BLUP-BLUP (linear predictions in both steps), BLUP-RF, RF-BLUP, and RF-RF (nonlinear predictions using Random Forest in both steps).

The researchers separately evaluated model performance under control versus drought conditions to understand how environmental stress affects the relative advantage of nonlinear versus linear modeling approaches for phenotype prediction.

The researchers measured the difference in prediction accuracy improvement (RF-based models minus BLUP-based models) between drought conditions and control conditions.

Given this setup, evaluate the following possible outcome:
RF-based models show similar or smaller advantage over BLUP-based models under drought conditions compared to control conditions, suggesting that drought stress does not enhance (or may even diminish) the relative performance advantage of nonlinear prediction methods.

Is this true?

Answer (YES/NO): NO